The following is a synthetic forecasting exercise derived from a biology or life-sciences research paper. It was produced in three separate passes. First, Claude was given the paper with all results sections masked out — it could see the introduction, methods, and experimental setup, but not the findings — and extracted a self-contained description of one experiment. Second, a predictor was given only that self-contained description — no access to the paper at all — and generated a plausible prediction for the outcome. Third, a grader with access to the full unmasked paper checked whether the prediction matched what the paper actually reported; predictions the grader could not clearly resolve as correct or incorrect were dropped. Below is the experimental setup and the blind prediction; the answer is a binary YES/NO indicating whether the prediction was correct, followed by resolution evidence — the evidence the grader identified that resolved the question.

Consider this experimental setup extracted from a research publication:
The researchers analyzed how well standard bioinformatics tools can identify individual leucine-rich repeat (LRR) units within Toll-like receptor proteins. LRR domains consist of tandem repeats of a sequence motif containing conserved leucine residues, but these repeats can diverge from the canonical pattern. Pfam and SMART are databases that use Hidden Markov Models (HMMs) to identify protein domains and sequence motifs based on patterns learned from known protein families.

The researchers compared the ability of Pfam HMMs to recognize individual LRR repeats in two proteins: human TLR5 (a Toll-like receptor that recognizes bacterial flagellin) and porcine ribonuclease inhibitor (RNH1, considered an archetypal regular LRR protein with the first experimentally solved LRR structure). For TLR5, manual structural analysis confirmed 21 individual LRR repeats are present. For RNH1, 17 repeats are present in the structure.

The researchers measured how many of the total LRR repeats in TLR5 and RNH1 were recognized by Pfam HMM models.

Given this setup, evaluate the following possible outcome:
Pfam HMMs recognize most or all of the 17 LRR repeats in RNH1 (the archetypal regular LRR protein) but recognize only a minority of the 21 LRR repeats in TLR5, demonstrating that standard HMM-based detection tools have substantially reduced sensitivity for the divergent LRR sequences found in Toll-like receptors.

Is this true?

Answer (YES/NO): NO